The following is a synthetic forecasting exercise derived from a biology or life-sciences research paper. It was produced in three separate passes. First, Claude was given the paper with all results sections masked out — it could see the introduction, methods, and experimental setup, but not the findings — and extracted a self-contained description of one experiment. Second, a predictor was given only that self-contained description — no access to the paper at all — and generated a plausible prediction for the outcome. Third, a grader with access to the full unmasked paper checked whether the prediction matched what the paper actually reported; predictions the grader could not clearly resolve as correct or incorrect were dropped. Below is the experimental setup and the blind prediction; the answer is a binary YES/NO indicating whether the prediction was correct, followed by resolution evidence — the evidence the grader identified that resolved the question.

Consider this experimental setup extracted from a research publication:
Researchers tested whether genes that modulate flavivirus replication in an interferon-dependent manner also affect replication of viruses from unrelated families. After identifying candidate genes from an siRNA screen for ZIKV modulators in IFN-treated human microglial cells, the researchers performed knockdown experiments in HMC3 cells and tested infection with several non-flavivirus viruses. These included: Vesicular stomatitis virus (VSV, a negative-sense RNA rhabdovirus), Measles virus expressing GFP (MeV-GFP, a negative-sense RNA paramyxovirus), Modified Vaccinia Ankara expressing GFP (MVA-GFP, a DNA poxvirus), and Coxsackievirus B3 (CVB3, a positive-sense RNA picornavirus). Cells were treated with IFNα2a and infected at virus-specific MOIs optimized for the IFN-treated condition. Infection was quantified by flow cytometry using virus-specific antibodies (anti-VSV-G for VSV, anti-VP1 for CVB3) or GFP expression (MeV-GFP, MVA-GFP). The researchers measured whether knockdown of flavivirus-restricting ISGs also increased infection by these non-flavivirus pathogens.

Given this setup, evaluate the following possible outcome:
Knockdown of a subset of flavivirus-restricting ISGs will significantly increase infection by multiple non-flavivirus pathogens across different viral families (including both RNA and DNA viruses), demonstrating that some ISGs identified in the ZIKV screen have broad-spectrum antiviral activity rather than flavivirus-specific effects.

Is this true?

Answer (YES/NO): NO